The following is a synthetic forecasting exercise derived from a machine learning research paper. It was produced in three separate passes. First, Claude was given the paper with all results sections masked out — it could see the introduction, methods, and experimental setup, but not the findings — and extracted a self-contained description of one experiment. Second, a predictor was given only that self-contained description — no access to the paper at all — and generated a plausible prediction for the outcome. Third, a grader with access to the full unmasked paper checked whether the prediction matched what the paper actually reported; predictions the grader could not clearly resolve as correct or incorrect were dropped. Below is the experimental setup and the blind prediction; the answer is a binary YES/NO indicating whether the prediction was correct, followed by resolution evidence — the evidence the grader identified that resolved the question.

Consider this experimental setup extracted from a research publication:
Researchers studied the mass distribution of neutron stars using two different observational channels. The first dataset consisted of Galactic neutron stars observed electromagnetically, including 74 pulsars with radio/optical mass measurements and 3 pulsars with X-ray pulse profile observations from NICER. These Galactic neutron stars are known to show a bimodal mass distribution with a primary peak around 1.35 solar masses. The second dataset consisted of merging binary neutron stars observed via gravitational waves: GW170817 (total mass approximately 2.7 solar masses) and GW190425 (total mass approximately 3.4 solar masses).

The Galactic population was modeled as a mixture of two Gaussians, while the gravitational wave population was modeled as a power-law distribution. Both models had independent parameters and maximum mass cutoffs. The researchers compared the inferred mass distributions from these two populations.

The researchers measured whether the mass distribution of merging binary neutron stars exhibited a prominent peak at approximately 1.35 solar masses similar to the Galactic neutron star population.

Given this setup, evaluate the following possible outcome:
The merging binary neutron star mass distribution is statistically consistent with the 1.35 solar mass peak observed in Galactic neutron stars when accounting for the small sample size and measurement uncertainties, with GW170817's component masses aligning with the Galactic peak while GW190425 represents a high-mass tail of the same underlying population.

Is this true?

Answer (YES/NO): NO